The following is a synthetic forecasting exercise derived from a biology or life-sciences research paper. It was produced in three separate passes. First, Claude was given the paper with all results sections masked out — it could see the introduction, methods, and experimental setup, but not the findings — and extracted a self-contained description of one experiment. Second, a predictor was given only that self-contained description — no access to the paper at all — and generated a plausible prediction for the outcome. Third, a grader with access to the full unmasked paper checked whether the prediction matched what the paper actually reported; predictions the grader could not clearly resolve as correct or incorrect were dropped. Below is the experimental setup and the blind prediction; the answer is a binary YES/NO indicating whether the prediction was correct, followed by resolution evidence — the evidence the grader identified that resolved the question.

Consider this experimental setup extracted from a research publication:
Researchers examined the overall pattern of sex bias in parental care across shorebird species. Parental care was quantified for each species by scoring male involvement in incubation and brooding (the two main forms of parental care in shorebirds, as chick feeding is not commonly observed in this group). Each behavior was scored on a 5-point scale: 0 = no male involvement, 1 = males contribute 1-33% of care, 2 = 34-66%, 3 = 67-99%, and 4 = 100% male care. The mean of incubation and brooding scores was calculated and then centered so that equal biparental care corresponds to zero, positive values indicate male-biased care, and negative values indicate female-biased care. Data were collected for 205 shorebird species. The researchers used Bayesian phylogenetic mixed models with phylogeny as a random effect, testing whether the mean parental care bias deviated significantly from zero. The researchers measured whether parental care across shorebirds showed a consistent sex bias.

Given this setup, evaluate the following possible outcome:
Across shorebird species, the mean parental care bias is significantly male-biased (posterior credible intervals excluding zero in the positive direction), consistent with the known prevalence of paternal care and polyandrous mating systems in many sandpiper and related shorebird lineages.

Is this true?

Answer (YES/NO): NO